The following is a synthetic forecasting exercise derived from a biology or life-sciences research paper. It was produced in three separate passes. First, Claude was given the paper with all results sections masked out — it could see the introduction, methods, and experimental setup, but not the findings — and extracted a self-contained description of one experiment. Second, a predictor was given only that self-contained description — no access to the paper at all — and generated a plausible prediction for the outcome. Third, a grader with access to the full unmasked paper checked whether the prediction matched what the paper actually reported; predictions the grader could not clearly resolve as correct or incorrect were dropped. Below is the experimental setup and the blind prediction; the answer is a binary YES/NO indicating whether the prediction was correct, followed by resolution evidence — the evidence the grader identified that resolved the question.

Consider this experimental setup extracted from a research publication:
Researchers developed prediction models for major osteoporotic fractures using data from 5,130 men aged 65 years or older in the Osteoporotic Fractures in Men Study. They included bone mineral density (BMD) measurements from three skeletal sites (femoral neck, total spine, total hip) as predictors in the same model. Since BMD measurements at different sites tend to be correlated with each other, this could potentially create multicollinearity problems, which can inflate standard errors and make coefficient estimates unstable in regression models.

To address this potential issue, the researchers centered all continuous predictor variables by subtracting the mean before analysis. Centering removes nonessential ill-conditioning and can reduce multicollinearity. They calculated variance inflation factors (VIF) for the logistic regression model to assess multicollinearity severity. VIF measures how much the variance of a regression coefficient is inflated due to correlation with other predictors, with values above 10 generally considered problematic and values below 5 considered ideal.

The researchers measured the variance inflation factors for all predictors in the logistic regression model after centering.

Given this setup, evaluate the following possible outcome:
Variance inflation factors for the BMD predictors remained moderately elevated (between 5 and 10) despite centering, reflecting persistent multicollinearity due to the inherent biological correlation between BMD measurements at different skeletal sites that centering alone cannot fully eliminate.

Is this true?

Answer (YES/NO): NO